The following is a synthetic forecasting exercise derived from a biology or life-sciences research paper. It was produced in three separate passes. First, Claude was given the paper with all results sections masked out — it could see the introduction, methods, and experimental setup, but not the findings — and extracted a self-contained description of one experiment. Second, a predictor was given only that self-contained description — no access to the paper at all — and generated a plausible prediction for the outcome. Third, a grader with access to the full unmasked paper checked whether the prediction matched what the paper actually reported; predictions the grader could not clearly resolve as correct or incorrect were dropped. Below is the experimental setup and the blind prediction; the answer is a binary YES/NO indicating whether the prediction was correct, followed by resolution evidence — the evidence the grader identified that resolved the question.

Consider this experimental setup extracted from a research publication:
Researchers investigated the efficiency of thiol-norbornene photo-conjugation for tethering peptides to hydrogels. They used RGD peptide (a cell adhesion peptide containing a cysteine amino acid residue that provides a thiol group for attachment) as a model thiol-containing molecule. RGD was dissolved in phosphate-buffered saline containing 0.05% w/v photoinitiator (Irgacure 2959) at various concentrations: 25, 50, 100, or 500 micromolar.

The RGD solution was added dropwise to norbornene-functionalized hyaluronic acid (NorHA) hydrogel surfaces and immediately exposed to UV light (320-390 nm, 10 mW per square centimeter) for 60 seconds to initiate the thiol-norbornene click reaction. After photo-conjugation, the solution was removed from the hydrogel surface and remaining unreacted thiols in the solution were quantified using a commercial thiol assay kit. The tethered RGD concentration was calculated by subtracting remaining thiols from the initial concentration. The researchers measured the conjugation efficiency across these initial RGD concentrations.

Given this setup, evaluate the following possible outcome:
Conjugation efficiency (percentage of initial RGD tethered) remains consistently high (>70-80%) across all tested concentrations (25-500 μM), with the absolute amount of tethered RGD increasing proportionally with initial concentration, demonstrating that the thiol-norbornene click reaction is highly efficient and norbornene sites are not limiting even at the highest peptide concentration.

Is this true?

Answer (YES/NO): YES